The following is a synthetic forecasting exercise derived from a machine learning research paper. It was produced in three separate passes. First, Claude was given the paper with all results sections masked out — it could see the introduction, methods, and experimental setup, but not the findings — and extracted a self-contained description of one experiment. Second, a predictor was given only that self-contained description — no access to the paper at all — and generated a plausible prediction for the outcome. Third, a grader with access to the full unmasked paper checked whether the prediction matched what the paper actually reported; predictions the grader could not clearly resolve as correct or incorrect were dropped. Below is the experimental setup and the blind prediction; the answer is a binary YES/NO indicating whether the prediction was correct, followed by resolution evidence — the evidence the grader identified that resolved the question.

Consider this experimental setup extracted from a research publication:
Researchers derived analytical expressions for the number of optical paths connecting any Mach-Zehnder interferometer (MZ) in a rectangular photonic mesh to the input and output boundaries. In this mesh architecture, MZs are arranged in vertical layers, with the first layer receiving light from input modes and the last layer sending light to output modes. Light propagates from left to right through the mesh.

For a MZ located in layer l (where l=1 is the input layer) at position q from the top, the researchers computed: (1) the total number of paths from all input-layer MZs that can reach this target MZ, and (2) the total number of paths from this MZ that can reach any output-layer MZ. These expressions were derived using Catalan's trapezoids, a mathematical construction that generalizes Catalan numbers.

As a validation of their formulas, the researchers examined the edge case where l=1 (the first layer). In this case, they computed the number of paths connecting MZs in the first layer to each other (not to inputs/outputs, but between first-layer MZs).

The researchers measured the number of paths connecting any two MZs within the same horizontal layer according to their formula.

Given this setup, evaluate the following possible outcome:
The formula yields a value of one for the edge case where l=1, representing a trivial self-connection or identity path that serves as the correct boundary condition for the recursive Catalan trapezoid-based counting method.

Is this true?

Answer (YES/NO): NO